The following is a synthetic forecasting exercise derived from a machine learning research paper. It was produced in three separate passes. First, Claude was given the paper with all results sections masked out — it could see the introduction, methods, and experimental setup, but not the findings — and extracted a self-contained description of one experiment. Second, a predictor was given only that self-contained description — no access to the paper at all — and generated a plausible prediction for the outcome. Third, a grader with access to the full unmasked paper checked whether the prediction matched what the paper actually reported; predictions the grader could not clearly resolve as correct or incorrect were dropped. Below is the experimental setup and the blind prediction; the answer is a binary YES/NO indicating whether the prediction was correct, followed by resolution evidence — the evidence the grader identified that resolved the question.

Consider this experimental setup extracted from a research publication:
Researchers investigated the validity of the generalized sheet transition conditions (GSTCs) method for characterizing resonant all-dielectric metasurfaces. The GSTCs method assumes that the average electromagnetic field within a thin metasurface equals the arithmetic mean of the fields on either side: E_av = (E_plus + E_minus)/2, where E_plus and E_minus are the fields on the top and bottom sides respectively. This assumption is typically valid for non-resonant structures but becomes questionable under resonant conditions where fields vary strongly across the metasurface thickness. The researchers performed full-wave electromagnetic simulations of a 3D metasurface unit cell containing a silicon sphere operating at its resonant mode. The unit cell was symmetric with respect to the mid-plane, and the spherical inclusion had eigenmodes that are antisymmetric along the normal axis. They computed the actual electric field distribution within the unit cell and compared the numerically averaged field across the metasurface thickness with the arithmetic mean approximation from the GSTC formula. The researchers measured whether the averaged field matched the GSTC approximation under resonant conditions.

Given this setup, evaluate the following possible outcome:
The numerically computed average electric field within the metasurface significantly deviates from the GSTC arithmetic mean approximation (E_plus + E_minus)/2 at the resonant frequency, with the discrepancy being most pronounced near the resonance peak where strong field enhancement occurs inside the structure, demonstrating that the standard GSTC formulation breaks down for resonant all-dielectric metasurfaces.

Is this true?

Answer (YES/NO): NO